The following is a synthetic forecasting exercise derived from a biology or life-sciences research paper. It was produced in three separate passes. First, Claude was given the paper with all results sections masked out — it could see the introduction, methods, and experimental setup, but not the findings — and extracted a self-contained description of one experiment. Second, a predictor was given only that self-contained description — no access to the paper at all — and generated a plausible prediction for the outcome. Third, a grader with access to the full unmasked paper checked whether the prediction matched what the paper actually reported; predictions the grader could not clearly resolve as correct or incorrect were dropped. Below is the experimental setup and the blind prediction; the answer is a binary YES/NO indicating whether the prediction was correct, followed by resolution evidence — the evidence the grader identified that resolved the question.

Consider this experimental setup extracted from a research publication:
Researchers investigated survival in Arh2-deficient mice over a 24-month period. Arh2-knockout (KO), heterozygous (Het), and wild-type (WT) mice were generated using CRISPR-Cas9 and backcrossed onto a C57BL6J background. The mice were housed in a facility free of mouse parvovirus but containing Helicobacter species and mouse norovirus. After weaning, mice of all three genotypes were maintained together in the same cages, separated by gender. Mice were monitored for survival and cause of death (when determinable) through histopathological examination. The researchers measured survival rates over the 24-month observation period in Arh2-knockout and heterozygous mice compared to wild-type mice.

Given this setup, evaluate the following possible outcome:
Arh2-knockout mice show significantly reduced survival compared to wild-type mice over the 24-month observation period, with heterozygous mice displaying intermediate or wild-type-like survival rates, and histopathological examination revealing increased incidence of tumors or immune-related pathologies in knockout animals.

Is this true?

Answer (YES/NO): NO